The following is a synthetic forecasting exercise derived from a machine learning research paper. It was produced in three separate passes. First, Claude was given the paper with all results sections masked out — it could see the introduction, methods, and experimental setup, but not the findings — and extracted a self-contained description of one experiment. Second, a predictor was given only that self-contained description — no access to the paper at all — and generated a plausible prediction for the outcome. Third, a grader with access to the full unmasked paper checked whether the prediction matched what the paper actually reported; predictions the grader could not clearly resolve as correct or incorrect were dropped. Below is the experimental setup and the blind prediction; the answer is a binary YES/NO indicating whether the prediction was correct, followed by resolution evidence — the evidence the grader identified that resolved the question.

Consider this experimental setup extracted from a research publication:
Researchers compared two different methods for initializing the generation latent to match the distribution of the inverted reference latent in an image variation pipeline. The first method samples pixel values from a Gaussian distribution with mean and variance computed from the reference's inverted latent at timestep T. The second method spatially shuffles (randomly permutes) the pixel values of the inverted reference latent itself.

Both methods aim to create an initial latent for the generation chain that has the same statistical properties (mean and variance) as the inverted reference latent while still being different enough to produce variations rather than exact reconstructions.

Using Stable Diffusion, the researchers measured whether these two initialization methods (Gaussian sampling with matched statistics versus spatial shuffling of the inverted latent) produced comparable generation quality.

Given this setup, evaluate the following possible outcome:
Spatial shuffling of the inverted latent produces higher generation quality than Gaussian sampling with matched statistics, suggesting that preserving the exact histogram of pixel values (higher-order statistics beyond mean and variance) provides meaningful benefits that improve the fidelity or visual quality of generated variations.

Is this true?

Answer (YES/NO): NO